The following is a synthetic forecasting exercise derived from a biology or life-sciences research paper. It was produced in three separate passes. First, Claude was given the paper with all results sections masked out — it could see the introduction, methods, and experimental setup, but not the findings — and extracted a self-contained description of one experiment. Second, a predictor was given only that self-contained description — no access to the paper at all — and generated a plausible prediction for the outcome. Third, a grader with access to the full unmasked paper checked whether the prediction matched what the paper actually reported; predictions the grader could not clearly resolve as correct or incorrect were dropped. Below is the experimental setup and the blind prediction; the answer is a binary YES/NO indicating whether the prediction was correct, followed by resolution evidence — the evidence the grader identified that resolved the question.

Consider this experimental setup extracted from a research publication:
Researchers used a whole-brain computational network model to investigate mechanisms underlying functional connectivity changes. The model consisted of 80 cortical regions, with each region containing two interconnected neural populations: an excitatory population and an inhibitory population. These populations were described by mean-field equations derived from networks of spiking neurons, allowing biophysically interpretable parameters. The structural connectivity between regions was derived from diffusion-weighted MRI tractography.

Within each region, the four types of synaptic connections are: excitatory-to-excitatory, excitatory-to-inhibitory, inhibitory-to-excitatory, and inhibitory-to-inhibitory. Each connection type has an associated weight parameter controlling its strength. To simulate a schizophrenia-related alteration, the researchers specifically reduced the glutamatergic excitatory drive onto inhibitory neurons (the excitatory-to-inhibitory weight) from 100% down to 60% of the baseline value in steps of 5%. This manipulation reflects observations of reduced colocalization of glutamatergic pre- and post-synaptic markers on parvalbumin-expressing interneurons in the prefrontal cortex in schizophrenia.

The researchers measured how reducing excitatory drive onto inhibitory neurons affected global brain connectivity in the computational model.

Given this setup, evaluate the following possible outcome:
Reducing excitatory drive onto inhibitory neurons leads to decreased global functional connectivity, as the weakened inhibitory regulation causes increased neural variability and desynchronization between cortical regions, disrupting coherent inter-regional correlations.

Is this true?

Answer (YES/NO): NO